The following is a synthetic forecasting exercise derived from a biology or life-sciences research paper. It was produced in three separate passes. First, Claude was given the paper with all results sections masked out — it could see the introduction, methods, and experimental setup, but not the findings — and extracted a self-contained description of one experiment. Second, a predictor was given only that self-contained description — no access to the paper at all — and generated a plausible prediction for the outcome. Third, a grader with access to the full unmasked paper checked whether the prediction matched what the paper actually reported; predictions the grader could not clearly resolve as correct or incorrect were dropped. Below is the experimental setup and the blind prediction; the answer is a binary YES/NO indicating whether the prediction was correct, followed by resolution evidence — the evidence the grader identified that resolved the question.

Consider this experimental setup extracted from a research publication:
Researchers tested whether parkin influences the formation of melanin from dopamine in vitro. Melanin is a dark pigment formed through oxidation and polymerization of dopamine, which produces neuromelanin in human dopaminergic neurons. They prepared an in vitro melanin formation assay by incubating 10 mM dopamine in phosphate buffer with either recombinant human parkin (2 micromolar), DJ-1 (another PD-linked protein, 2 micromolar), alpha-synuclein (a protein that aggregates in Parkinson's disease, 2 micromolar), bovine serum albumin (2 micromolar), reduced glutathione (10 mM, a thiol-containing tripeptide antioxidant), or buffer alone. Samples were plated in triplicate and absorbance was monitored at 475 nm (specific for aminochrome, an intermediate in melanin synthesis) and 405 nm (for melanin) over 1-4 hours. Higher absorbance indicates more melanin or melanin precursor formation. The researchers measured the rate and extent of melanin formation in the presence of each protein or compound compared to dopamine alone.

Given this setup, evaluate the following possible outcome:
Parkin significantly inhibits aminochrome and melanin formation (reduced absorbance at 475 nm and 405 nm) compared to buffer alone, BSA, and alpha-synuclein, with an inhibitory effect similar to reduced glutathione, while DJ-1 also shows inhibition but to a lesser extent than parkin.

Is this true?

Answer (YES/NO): NO